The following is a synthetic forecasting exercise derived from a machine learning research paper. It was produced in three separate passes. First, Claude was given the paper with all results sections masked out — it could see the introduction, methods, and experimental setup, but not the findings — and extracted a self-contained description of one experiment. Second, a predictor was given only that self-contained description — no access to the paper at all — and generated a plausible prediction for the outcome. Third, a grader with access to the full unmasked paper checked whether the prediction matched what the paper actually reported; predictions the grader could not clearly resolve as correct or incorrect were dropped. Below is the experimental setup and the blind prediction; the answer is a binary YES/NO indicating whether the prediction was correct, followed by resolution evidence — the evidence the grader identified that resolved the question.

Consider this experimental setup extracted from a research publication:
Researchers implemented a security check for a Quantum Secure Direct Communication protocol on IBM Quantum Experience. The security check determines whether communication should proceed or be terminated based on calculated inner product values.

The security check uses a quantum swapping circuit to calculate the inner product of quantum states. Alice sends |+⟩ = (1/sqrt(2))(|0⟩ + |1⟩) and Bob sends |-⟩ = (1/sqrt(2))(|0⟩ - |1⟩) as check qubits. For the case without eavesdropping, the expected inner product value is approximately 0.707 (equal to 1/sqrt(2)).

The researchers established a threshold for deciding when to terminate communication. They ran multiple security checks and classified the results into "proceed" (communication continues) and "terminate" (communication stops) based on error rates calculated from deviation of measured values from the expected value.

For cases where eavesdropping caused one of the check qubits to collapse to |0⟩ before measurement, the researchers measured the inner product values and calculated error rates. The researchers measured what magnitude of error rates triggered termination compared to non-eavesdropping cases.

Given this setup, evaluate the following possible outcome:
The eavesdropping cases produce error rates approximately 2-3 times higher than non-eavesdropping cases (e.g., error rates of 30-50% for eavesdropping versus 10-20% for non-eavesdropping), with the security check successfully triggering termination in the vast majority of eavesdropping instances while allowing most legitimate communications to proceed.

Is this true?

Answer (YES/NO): NO